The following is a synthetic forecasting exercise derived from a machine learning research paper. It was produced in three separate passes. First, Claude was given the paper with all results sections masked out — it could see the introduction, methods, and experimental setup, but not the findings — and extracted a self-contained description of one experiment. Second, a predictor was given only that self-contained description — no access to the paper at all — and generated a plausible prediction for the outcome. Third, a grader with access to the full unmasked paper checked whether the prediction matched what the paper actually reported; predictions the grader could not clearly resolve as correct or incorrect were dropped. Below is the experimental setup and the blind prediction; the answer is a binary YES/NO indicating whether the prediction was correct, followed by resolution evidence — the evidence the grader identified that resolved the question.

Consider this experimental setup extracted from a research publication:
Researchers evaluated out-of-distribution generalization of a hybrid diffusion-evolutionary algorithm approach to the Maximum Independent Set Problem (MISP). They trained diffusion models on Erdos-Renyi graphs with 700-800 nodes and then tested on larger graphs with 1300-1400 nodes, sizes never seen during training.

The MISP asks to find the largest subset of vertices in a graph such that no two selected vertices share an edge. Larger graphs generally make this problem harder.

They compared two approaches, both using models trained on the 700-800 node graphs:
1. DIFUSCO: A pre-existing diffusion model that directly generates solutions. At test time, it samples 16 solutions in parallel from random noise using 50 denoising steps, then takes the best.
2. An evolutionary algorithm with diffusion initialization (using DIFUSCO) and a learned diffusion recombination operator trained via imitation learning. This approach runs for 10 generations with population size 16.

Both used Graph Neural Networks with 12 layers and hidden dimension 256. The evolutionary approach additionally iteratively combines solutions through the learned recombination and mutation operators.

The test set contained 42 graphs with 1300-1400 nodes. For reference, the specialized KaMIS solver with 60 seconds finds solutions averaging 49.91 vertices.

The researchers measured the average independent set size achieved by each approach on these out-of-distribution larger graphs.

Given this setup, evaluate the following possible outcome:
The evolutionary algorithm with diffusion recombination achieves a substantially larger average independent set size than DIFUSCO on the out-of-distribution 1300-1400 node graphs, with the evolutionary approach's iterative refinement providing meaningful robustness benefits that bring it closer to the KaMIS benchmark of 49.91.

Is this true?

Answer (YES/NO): YES